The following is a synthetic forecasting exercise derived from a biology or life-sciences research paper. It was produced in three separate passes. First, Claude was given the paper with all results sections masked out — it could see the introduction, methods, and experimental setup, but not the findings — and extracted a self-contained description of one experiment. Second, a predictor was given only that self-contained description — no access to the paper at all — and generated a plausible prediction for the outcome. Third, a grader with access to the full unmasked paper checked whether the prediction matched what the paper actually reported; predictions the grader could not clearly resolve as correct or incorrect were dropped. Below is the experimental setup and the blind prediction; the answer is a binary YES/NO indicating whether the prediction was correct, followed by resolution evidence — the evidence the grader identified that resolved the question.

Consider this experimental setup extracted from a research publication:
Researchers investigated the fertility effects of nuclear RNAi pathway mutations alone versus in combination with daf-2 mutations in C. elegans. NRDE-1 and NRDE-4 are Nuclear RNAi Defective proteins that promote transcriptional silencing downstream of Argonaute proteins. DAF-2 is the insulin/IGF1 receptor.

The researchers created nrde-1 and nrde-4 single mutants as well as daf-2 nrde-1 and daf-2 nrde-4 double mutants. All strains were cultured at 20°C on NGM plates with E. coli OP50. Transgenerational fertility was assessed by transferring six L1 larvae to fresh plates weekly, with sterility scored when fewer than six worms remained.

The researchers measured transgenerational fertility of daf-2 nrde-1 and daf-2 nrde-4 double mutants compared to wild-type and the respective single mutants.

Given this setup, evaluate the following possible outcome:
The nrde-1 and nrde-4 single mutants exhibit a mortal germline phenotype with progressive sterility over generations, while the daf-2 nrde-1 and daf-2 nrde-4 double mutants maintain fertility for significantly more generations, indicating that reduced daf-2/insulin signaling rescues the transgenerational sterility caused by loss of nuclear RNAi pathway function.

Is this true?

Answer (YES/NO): NO